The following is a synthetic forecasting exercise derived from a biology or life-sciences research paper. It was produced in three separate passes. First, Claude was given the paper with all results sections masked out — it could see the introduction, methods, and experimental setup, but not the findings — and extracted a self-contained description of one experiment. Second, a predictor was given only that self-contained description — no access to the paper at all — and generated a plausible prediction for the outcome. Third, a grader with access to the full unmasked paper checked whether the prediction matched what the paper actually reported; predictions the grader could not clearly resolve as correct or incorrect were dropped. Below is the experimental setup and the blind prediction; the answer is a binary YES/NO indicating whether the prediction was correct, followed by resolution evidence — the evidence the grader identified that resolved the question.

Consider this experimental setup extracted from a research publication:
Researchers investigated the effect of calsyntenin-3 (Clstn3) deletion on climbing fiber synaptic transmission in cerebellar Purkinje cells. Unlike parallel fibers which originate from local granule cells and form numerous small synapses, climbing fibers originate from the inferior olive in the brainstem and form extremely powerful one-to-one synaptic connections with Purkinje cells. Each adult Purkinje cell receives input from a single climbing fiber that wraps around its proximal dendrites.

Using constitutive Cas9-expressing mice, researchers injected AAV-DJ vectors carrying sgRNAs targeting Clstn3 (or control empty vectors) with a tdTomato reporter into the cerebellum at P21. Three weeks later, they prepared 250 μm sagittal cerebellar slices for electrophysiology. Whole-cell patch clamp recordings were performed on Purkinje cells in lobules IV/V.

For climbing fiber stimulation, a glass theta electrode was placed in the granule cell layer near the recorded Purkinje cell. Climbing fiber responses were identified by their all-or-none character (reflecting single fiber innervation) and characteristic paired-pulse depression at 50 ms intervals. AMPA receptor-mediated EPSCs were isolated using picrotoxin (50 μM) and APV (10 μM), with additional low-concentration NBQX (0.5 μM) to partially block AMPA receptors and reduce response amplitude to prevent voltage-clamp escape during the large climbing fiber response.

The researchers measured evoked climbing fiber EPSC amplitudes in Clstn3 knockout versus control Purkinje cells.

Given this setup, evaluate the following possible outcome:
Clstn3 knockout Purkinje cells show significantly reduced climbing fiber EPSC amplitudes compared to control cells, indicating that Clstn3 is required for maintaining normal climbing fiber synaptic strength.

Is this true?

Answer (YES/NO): NO